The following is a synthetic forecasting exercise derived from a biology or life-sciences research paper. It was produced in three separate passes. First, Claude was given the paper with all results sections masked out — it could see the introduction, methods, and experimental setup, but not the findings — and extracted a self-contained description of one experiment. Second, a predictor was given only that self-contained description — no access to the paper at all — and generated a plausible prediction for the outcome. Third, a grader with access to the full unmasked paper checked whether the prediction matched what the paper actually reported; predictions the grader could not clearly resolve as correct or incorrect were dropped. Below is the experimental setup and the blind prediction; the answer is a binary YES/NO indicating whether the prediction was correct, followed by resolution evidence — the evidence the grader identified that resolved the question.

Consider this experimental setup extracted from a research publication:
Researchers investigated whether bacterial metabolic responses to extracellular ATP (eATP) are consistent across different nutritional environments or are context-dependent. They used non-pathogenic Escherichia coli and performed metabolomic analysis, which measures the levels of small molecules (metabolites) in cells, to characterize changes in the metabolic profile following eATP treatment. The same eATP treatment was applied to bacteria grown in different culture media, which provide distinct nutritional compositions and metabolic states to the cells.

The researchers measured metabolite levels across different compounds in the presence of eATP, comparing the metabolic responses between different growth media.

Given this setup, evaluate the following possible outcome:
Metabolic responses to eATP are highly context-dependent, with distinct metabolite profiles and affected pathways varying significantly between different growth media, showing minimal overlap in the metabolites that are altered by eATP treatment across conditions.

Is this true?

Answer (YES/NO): NO